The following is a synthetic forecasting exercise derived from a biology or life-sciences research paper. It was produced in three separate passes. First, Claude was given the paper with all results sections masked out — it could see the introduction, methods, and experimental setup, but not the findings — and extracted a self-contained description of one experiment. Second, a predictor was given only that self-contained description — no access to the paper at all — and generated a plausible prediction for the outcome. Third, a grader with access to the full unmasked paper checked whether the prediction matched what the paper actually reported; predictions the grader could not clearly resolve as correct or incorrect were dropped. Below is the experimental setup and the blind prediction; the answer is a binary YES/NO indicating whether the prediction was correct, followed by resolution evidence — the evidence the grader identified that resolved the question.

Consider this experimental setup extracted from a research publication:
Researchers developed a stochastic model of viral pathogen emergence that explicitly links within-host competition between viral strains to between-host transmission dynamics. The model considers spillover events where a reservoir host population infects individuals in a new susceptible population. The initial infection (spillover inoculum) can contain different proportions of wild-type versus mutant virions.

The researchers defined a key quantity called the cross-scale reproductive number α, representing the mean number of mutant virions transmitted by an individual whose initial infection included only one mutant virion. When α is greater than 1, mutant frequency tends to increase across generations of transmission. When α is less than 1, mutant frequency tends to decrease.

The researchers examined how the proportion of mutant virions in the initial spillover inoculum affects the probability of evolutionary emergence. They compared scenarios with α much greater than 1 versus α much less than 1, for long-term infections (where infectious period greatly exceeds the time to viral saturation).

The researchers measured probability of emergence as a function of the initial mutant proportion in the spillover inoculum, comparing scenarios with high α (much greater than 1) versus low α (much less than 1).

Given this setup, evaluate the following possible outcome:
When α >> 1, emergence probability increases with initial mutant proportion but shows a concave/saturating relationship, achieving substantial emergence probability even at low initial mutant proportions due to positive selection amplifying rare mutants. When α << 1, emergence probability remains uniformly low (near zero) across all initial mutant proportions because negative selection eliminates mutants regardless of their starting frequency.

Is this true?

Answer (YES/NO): NO